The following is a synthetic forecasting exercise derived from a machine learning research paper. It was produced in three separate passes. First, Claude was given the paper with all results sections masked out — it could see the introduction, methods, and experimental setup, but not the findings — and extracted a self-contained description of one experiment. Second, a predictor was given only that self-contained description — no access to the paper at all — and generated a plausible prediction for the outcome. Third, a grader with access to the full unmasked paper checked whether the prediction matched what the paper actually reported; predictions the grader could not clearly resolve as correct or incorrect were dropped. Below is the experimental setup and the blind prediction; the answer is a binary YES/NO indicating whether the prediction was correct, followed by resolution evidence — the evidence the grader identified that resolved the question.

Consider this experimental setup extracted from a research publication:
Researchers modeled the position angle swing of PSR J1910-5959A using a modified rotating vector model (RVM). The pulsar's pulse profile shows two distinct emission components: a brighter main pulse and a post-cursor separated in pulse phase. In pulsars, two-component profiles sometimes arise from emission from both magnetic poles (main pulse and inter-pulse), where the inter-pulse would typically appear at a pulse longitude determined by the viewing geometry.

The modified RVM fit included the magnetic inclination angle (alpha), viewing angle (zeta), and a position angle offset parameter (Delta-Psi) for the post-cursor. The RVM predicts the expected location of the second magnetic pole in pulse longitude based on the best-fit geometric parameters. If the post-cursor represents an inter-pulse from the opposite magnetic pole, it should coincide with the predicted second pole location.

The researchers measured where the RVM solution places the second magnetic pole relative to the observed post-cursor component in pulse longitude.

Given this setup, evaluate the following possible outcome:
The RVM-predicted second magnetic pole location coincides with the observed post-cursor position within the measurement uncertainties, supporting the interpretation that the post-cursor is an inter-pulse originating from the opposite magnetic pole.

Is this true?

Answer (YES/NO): NO